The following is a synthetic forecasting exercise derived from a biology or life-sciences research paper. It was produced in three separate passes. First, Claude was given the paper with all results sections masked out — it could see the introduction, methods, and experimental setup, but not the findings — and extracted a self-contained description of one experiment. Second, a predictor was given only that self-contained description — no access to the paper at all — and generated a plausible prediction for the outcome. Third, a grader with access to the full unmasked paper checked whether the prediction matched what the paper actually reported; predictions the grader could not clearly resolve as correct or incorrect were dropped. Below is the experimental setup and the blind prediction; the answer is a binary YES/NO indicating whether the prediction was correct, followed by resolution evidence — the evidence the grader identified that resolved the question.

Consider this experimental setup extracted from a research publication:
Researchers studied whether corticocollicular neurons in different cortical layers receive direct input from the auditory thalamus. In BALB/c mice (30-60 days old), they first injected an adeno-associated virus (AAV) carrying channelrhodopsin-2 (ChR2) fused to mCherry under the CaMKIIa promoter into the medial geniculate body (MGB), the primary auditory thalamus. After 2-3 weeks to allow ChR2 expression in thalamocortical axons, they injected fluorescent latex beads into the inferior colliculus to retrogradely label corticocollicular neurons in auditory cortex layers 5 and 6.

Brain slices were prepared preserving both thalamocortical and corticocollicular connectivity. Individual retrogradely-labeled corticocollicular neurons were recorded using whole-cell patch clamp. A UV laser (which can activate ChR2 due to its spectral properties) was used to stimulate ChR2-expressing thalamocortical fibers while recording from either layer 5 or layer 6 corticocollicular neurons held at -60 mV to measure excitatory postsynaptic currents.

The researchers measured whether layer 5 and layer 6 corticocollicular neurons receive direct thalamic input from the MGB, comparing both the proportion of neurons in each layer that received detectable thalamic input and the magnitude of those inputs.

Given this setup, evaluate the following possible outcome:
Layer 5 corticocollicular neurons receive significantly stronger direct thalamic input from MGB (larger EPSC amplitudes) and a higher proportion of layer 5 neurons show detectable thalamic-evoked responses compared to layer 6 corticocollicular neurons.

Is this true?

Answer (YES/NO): YES